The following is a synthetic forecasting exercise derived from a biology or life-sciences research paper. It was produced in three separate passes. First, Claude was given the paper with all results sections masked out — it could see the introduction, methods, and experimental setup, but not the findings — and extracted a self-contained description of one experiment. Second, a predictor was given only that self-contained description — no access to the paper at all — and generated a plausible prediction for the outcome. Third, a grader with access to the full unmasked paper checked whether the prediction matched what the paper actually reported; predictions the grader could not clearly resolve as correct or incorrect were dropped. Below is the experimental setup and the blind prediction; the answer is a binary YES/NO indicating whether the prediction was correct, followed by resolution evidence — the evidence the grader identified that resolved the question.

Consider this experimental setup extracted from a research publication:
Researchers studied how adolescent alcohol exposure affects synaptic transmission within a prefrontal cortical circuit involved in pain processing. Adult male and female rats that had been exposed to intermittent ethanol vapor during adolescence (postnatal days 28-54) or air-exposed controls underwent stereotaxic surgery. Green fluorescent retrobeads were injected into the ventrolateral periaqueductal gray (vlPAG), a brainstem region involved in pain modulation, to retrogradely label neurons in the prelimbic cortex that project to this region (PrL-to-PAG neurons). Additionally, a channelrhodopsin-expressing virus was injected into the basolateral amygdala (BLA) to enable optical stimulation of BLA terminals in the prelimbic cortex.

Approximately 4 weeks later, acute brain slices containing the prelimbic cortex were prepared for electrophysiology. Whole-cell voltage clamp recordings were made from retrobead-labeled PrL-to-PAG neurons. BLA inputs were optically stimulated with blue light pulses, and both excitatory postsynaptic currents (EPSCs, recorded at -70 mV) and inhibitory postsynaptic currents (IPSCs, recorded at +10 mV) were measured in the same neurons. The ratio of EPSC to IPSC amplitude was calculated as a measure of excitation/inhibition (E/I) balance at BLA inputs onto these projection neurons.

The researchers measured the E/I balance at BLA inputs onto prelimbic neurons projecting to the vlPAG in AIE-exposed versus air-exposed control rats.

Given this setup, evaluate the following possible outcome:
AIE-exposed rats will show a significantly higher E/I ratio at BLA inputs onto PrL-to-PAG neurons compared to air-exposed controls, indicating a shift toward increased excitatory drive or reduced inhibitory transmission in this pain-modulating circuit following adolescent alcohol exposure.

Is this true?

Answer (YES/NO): YES